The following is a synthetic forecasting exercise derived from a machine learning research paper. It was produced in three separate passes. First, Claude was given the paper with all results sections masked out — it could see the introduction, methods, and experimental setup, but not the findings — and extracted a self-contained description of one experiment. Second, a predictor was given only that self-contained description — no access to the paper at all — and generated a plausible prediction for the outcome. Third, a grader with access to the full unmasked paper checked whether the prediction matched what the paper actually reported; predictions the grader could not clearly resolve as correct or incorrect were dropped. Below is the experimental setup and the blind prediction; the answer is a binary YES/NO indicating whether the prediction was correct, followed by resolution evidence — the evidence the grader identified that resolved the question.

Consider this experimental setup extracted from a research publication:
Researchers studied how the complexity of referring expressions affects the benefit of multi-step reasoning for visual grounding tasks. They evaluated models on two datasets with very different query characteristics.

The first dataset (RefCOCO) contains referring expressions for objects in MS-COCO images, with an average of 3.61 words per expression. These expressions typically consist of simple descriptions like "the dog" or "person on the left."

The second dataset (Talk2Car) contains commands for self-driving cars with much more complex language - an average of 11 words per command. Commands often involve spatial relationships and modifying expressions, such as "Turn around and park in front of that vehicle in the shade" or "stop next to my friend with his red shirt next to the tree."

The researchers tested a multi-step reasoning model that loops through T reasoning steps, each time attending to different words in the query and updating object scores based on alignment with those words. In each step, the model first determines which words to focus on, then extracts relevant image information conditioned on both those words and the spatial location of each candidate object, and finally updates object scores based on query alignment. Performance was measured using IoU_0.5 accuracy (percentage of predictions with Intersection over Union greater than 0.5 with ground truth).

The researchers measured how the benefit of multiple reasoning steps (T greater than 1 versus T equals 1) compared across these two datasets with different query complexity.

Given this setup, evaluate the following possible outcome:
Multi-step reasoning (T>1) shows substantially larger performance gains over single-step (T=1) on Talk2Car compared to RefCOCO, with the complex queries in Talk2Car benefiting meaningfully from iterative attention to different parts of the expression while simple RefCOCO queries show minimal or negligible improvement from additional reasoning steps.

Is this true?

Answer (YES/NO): NO